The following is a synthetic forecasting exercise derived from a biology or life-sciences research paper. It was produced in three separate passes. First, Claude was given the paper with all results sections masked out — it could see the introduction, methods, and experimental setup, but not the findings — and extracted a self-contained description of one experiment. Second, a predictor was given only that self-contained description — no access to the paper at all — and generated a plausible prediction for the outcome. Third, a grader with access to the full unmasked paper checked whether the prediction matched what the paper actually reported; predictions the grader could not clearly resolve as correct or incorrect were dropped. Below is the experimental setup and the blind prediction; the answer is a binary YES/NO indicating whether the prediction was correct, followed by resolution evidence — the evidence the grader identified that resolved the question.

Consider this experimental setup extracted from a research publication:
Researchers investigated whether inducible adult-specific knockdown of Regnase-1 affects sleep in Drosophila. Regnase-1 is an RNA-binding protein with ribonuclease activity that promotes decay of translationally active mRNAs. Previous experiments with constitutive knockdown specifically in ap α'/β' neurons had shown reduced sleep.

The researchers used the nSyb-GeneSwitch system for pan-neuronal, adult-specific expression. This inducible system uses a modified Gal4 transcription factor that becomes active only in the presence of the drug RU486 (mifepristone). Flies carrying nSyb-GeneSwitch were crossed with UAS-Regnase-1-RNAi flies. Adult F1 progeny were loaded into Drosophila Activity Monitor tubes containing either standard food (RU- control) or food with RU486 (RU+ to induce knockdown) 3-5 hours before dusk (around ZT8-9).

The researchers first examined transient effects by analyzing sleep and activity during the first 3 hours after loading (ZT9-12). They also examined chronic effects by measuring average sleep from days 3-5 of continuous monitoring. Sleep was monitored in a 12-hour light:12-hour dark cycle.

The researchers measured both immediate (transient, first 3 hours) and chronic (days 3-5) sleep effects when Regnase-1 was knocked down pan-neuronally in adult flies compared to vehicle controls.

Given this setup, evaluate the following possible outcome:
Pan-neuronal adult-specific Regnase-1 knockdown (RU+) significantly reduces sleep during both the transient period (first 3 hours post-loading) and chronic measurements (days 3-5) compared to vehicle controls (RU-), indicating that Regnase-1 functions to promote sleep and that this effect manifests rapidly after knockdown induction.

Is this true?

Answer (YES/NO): NO